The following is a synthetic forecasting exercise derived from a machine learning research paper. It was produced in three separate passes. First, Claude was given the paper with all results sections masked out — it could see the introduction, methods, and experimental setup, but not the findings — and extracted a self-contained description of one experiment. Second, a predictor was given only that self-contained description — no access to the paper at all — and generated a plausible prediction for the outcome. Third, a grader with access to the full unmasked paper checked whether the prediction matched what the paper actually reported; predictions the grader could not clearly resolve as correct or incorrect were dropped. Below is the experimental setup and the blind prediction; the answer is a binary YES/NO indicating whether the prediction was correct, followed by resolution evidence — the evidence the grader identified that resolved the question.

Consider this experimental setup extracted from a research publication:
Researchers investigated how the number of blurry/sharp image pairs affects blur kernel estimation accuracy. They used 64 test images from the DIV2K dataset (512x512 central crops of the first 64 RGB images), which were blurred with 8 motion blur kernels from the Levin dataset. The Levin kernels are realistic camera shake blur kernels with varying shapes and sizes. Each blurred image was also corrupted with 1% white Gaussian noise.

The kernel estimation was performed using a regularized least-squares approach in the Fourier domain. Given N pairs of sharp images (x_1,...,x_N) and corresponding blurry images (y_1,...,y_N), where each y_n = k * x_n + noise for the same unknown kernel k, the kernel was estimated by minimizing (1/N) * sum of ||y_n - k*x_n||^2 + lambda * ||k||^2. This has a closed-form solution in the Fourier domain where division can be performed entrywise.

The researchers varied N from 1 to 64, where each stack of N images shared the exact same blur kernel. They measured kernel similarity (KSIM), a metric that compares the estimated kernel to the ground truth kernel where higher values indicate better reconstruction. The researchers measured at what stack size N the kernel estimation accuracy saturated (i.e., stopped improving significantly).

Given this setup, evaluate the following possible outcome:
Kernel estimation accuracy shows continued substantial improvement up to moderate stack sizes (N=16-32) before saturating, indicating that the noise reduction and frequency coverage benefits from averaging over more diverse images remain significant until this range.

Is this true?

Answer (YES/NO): NO